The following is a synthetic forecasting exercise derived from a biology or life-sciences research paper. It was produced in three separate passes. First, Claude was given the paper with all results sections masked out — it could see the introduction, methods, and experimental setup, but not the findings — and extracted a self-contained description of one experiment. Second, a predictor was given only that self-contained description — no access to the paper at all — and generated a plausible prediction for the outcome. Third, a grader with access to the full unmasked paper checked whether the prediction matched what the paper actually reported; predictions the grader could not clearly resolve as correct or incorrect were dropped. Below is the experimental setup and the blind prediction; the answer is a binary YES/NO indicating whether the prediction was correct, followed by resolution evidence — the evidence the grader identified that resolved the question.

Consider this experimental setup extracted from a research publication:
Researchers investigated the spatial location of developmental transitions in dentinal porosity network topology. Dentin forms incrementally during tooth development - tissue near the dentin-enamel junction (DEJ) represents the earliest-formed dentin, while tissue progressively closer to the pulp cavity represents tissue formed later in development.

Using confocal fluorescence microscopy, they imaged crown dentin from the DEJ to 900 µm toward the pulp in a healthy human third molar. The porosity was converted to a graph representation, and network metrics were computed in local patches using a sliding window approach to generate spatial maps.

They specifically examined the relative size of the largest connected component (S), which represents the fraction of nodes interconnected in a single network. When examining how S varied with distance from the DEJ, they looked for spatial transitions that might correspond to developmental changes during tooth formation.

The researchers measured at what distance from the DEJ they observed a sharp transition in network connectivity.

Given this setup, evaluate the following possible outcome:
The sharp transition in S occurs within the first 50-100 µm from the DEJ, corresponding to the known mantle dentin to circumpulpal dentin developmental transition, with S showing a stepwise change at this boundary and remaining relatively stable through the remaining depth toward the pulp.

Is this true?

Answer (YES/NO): NO